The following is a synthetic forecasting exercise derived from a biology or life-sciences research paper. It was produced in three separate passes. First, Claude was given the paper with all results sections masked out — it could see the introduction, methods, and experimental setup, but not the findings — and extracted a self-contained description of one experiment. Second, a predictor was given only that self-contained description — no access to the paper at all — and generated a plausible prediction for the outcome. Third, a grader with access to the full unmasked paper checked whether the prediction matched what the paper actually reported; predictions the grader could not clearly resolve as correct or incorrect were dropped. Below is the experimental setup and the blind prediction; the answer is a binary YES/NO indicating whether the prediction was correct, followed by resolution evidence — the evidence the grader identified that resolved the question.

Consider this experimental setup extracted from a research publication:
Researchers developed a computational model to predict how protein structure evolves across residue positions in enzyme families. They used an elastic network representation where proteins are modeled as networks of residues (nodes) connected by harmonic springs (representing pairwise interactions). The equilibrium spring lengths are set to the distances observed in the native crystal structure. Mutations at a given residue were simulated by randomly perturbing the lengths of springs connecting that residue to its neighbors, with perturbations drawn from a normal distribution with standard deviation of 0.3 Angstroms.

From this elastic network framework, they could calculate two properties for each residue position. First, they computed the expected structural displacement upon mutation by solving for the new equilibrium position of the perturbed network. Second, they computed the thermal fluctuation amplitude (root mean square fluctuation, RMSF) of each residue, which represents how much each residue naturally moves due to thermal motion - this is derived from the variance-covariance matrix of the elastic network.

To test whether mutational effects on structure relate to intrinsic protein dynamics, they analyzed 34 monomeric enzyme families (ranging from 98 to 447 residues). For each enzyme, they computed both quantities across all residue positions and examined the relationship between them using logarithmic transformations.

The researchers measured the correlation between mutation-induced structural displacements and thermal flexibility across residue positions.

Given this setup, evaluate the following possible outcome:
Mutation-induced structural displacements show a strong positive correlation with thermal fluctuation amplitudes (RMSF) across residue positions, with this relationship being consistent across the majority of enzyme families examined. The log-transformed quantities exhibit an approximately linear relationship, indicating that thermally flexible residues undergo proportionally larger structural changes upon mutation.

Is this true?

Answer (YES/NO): YES